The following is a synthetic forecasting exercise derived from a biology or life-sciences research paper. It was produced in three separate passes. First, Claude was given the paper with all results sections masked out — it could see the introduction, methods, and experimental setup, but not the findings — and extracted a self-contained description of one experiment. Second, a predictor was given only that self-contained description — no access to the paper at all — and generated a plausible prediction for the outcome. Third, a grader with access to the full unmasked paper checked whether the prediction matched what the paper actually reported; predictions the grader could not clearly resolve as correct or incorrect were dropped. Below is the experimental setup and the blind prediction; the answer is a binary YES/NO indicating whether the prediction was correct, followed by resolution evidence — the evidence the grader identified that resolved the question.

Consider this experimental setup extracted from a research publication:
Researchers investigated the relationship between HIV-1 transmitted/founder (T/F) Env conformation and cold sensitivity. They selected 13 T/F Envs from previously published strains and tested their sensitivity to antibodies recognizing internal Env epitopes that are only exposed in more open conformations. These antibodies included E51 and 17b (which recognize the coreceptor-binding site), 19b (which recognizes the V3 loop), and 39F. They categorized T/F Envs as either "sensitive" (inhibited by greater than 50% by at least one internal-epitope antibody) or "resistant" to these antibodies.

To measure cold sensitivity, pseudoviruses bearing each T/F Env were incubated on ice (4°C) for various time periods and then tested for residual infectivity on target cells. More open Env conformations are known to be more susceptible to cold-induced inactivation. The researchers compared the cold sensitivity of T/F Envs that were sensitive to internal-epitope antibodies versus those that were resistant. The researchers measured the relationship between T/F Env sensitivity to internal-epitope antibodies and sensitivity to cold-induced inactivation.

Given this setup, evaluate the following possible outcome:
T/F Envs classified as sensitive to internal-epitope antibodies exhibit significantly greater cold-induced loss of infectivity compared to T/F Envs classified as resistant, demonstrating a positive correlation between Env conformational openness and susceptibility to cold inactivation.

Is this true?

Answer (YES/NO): YES